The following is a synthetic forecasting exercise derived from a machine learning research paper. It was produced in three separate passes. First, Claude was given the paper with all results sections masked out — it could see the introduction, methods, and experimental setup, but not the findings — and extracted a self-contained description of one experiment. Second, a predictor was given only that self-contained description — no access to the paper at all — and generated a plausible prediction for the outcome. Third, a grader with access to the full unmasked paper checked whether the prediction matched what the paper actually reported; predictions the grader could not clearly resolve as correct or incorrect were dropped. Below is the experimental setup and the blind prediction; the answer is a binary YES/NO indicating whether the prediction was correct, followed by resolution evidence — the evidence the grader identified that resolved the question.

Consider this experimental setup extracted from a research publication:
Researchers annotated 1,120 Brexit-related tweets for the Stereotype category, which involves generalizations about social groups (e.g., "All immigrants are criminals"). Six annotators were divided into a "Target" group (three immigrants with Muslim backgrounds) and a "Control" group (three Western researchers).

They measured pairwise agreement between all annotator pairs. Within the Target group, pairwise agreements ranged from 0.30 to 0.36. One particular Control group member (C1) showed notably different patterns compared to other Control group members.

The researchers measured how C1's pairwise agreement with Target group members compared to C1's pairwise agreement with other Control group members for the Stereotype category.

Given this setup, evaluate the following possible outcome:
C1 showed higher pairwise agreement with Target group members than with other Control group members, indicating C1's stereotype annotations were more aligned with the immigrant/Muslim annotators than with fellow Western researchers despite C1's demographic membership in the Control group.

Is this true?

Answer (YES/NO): YES